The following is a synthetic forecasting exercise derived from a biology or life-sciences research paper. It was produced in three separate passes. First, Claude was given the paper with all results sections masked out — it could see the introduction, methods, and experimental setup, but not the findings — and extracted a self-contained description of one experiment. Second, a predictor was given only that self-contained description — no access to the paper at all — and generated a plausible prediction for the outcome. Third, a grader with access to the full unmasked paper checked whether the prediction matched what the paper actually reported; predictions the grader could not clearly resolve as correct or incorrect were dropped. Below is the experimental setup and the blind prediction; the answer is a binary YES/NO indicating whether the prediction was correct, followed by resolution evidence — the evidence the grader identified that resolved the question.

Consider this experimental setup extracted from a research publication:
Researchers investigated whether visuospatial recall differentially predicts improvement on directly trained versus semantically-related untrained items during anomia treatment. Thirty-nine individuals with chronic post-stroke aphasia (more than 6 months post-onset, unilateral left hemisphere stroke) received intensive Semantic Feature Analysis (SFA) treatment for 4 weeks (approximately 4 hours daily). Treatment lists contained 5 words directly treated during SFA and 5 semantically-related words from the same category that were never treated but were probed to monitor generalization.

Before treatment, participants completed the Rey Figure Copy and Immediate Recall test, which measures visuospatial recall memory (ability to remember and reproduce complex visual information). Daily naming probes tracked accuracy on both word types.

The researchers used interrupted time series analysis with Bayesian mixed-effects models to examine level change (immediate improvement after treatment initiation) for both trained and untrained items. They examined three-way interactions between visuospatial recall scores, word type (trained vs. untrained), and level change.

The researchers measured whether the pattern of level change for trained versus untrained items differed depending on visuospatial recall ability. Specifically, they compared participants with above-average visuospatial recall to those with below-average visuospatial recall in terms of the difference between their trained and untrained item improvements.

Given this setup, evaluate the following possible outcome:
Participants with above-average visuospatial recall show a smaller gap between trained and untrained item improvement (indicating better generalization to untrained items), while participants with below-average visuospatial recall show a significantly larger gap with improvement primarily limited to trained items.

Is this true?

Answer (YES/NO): NO